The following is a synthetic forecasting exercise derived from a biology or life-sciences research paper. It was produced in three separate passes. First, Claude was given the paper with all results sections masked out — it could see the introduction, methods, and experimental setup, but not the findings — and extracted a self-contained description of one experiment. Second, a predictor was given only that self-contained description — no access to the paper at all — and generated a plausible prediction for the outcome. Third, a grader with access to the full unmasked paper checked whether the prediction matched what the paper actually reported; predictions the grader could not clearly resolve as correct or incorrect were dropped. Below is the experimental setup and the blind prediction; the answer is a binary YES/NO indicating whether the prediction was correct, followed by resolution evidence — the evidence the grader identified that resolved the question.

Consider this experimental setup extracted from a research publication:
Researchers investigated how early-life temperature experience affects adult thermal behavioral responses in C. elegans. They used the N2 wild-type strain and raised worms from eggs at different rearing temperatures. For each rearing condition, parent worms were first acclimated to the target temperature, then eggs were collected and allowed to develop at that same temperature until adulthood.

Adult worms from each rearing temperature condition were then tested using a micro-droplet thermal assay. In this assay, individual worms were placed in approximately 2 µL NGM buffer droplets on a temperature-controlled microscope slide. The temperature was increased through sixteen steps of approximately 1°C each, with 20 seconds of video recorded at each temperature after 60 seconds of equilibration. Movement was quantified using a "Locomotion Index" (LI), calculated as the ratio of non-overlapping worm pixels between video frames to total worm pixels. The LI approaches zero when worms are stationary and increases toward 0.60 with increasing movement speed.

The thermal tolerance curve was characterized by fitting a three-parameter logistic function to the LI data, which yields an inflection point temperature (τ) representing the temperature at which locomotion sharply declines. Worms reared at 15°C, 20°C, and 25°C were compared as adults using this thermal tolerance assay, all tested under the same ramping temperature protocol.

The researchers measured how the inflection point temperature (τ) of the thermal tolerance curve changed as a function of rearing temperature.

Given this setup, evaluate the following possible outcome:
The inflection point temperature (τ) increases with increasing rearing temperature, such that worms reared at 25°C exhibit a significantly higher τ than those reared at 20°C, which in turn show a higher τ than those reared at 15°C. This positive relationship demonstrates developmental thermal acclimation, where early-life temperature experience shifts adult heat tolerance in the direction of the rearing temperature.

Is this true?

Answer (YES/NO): YES